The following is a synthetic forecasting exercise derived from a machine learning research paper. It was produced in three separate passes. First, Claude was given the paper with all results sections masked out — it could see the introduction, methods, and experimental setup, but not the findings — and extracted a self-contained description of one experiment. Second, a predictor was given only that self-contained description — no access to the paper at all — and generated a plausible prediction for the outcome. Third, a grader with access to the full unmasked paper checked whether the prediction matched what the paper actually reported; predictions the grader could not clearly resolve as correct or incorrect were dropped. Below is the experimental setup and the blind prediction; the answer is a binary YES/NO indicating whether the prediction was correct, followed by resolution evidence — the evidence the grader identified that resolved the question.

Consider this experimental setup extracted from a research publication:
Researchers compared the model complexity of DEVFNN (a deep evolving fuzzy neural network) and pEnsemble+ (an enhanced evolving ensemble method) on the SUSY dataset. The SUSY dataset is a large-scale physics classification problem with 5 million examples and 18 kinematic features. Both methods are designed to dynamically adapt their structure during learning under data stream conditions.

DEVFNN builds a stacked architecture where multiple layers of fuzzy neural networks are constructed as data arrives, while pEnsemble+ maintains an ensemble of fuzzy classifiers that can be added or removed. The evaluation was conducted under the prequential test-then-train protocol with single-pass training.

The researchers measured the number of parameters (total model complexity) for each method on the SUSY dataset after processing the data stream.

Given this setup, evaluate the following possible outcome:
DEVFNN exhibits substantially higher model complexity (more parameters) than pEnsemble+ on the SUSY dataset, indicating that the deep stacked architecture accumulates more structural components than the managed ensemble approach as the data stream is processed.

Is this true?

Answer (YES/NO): YES